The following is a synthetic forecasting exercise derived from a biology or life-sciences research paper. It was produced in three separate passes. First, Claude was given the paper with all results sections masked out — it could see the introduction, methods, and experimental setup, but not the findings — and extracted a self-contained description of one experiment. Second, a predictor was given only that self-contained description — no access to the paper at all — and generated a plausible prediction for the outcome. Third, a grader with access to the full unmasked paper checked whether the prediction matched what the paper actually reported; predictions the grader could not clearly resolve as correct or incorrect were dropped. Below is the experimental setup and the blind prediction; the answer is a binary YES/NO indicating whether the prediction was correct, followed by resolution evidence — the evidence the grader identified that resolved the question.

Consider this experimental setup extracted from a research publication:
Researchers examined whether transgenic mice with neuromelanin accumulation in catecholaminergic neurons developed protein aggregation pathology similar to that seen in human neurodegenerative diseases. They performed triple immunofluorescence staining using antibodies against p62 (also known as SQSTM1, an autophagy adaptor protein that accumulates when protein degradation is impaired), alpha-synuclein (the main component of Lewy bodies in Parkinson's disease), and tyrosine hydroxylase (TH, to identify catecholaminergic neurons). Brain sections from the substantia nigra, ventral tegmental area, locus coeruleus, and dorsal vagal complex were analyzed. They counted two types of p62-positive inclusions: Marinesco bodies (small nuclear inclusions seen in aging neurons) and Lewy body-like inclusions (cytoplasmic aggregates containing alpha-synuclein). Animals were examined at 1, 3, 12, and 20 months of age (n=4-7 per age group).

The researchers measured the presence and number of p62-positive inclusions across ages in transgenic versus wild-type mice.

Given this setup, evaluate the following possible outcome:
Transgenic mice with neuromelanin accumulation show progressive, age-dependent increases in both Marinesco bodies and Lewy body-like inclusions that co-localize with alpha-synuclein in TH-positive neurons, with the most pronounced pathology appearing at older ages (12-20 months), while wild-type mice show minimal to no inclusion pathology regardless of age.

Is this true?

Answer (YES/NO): NO